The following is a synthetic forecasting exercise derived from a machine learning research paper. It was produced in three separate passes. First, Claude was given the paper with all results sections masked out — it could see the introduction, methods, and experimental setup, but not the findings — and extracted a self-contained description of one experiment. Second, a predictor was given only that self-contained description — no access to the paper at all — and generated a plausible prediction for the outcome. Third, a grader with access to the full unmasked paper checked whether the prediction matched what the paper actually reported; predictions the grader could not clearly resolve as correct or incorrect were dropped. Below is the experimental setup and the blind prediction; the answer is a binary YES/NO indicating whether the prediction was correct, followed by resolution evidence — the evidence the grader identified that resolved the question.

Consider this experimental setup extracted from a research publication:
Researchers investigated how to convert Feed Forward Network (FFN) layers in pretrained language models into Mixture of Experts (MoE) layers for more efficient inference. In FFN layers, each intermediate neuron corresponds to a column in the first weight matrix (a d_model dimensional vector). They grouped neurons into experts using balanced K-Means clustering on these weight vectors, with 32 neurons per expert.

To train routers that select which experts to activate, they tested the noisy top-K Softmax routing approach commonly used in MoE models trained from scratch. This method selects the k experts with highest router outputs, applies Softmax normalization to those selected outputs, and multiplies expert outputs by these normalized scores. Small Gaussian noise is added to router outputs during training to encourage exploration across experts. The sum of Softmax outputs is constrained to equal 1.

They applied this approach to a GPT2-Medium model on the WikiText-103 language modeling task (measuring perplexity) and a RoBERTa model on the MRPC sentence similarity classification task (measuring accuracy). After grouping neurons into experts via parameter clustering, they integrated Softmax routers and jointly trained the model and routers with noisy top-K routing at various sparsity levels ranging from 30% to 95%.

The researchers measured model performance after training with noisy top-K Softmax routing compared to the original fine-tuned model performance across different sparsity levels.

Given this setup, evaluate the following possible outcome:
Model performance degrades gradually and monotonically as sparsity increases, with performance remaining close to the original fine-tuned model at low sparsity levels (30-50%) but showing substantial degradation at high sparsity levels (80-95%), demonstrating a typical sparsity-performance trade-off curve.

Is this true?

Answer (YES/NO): NO